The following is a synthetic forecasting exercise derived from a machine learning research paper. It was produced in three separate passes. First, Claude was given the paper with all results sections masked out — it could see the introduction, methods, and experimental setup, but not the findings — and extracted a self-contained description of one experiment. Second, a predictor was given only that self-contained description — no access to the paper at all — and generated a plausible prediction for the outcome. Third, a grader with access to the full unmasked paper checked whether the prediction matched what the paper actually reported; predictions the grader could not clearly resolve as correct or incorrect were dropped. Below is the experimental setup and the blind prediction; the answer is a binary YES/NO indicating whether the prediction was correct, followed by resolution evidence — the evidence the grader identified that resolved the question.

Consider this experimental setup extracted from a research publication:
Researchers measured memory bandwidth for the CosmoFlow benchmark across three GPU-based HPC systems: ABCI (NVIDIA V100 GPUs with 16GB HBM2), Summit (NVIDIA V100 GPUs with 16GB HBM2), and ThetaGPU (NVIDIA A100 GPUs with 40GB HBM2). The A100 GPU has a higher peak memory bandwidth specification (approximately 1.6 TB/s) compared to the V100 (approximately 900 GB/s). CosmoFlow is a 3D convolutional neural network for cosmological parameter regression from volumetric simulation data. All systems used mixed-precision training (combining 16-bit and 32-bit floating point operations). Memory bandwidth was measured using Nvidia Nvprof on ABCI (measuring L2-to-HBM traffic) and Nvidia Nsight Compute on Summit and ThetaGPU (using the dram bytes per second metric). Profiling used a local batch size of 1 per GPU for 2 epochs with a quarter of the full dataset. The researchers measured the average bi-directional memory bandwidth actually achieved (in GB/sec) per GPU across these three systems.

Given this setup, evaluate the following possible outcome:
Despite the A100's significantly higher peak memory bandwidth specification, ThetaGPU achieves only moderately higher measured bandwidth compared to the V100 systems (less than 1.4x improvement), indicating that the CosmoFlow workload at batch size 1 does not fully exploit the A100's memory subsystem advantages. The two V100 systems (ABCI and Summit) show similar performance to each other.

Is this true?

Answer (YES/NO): NO